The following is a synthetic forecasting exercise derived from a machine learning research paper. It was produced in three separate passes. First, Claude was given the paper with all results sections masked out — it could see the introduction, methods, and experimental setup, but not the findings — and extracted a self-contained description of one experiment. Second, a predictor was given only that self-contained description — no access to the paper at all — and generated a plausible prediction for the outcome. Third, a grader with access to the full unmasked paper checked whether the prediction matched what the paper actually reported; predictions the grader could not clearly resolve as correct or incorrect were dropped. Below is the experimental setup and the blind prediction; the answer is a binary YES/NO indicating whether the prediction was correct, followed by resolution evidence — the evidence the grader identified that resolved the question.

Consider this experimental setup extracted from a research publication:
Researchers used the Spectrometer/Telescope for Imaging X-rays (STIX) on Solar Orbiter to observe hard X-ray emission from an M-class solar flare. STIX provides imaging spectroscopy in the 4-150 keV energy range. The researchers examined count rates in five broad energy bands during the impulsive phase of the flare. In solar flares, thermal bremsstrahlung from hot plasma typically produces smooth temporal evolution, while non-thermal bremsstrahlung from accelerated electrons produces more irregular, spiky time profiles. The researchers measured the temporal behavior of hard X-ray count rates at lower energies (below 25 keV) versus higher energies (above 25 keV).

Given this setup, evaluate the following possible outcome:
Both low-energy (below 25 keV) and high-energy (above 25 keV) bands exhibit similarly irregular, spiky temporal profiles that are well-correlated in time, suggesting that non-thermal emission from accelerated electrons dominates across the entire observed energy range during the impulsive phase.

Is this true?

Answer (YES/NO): NO